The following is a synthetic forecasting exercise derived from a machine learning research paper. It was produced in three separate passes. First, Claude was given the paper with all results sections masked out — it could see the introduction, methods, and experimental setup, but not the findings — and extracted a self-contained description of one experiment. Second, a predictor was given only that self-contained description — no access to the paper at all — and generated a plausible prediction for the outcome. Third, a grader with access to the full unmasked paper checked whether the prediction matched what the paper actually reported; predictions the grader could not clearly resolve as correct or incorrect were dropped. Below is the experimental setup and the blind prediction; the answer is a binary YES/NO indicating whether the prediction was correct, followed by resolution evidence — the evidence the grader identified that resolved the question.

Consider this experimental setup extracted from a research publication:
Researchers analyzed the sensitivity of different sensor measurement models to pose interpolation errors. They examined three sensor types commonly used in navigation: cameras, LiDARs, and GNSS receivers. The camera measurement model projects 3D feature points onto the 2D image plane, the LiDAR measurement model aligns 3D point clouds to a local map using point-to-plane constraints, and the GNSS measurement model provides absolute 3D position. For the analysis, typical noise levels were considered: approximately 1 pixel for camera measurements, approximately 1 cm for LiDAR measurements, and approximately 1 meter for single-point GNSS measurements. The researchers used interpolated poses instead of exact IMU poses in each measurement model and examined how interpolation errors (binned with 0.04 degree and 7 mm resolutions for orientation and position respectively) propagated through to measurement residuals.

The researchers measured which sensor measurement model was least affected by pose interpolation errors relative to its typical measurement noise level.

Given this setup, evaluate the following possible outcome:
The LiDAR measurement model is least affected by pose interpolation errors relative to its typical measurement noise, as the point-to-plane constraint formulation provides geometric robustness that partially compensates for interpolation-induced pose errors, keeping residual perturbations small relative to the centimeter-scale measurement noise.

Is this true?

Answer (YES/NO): NO